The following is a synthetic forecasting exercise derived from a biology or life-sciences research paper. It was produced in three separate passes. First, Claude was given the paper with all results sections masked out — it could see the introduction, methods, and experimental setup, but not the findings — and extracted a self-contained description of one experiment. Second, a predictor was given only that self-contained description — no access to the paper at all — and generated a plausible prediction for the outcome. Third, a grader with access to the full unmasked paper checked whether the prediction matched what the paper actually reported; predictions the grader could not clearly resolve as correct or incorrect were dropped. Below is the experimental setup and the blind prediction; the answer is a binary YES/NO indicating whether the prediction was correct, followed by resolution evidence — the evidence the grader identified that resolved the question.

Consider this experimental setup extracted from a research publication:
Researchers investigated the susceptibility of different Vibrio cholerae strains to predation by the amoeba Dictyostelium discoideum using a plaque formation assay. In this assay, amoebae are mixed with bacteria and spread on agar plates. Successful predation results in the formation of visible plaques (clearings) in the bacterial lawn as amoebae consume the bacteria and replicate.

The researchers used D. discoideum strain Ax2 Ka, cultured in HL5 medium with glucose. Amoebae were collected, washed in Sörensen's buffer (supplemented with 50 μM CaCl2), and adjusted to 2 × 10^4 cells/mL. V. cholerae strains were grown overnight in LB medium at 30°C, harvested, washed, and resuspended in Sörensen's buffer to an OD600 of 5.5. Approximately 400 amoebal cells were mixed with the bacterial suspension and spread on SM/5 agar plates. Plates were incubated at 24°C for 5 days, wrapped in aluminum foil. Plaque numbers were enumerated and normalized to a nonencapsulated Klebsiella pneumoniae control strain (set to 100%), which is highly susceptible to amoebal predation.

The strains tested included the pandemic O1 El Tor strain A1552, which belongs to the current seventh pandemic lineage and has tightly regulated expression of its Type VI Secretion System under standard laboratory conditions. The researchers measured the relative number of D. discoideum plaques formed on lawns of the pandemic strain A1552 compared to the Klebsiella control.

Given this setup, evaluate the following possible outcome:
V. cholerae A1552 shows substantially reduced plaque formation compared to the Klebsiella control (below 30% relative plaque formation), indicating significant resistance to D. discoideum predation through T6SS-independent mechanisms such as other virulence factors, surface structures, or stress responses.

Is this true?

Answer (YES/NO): NO